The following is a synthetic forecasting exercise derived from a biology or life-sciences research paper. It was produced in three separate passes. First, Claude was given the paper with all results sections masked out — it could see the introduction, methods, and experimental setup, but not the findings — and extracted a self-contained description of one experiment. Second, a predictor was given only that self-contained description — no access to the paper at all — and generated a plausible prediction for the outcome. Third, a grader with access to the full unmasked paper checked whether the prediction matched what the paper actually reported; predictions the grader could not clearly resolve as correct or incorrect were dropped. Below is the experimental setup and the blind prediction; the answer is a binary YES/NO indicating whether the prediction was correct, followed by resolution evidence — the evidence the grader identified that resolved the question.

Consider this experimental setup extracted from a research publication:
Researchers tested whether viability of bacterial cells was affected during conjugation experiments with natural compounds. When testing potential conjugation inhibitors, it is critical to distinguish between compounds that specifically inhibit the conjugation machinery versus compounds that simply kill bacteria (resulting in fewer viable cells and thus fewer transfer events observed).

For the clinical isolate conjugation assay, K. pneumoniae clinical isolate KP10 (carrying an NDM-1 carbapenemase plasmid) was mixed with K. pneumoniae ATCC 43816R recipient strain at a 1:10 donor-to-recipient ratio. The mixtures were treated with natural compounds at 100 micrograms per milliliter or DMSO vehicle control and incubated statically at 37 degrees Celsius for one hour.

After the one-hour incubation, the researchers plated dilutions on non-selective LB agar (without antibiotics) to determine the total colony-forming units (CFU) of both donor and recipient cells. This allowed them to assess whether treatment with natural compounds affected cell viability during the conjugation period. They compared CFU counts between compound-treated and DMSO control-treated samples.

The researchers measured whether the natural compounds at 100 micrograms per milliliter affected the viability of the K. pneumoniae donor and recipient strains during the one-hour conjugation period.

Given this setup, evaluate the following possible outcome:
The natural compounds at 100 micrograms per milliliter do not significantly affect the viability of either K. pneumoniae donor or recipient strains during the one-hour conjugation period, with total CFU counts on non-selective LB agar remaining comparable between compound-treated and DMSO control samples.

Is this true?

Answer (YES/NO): YES